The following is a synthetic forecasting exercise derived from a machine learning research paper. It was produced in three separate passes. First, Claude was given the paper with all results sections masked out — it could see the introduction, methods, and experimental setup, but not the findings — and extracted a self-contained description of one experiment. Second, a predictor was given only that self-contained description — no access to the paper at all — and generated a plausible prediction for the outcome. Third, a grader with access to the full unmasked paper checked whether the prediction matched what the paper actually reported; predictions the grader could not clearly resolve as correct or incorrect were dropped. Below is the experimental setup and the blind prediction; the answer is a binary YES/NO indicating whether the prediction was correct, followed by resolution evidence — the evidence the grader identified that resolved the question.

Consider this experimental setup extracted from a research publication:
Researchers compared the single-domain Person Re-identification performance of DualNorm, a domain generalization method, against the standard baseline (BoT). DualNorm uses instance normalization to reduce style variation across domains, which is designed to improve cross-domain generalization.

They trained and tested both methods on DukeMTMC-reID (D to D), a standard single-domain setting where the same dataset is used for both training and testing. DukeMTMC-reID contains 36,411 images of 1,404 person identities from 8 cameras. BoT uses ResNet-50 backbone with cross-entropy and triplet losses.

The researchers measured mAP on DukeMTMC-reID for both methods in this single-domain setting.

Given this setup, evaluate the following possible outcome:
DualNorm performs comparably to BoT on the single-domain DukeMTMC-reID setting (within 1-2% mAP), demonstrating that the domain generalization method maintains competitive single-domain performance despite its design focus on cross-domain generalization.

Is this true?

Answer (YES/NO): NO